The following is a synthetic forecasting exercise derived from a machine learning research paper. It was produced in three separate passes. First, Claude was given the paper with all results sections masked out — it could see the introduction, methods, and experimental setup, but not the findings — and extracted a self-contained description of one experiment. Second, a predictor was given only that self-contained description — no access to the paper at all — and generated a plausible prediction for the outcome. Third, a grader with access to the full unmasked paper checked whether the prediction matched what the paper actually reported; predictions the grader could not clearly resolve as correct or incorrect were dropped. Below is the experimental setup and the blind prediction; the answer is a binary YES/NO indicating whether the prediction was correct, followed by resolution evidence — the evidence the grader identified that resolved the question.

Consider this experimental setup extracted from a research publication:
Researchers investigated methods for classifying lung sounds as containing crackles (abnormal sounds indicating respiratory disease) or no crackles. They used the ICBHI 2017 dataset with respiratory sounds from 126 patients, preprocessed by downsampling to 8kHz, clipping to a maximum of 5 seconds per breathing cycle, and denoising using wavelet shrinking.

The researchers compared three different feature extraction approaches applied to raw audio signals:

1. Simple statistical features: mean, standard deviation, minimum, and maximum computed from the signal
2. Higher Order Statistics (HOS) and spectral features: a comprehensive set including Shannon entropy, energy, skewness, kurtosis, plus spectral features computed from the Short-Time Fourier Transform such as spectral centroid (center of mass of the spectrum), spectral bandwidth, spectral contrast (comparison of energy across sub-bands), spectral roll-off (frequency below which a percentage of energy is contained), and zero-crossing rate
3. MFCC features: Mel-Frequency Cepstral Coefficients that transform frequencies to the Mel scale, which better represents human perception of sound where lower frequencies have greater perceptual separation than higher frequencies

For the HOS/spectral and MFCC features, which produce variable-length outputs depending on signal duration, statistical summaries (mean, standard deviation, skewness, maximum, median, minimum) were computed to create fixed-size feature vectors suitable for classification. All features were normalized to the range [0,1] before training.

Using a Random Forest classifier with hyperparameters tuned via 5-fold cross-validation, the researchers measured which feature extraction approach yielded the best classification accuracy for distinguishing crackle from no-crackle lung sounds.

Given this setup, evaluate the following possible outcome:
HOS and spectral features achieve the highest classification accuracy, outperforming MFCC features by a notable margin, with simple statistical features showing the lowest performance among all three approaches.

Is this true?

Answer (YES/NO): NO